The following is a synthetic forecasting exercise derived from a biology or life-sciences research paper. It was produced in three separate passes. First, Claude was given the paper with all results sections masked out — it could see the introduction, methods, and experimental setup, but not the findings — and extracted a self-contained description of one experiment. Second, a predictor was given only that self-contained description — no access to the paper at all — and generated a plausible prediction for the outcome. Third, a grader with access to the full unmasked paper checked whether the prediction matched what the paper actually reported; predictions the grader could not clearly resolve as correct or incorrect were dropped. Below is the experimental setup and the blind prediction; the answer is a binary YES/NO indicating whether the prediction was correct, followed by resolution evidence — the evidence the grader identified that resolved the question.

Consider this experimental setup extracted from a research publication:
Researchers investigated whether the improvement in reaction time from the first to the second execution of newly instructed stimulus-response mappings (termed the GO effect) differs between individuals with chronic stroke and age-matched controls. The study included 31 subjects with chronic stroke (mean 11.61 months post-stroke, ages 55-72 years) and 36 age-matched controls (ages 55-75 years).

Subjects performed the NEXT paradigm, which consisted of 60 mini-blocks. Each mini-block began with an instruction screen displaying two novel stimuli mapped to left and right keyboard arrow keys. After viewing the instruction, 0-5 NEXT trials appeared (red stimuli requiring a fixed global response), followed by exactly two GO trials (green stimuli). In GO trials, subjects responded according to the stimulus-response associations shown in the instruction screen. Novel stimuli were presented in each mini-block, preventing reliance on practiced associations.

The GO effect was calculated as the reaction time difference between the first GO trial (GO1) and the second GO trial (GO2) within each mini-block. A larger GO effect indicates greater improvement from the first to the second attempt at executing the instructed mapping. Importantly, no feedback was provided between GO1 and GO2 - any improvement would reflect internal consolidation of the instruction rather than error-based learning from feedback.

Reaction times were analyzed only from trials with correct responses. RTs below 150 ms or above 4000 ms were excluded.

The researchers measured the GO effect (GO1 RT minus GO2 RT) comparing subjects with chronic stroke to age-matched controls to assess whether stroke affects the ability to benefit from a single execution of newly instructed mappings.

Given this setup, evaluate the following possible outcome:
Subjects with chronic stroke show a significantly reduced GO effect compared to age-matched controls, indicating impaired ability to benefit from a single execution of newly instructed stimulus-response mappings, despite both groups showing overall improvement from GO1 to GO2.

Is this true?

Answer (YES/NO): NO